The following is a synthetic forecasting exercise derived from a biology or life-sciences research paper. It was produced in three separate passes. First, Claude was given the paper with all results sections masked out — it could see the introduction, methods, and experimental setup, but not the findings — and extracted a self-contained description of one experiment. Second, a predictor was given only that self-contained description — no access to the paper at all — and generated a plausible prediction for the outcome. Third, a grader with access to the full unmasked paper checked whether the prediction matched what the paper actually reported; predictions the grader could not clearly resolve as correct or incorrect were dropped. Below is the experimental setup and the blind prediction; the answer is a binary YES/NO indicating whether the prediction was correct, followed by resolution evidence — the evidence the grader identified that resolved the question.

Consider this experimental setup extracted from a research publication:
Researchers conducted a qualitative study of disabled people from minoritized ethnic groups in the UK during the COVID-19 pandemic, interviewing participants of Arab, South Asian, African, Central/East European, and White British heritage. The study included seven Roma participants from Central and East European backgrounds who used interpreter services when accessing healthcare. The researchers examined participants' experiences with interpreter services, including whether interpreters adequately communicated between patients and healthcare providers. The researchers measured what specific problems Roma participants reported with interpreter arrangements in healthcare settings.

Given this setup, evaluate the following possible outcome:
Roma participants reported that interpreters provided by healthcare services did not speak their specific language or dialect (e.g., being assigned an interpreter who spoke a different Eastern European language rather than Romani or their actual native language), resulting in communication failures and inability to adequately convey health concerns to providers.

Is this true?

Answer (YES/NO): YES